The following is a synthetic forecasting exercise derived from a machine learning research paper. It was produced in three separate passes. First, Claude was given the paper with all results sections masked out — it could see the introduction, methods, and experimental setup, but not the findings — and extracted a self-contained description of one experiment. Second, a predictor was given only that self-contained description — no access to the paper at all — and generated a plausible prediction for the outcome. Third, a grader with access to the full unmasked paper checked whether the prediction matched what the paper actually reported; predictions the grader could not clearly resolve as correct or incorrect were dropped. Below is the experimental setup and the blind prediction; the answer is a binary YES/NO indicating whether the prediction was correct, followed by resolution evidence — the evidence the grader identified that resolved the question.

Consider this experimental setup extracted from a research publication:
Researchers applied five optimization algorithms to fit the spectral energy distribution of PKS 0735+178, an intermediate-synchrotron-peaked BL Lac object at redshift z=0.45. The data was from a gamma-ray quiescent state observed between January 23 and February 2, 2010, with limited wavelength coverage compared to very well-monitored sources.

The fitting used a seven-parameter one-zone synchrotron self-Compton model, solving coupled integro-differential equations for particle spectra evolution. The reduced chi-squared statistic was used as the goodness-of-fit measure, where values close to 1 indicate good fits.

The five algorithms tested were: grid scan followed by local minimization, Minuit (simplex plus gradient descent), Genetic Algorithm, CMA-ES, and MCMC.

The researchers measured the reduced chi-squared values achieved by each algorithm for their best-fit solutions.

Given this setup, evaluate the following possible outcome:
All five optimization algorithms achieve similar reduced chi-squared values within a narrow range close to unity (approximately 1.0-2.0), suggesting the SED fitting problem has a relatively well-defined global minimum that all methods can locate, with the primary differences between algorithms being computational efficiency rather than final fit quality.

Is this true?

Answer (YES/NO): NO